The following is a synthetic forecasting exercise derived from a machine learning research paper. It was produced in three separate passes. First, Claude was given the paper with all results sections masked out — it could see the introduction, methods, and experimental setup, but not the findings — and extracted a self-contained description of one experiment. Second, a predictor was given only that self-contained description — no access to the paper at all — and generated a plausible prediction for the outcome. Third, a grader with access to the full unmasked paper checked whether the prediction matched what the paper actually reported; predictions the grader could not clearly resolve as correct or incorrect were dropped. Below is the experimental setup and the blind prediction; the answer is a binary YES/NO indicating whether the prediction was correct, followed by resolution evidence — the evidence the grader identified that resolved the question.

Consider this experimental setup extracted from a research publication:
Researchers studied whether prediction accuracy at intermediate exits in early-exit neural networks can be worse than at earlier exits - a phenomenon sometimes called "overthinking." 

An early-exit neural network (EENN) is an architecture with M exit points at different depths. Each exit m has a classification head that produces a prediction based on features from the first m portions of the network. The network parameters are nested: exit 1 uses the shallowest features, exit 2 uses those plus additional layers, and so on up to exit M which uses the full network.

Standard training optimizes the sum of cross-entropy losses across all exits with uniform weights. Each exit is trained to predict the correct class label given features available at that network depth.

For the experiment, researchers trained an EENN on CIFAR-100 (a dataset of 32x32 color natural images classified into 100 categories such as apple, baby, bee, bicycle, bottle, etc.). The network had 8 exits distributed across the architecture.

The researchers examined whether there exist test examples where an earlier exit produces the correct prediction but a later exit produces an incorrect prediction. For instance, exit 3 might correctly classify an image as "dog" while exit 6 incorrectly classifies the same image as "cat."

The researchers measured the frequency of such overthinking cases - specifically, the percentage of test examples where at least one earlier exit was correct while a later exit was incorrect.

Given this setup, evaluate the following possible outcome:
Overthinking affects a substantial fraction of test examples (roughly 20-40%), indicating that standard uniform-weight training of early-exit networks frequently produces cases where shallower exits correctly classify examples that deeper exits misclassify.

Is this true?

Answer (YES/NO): YES